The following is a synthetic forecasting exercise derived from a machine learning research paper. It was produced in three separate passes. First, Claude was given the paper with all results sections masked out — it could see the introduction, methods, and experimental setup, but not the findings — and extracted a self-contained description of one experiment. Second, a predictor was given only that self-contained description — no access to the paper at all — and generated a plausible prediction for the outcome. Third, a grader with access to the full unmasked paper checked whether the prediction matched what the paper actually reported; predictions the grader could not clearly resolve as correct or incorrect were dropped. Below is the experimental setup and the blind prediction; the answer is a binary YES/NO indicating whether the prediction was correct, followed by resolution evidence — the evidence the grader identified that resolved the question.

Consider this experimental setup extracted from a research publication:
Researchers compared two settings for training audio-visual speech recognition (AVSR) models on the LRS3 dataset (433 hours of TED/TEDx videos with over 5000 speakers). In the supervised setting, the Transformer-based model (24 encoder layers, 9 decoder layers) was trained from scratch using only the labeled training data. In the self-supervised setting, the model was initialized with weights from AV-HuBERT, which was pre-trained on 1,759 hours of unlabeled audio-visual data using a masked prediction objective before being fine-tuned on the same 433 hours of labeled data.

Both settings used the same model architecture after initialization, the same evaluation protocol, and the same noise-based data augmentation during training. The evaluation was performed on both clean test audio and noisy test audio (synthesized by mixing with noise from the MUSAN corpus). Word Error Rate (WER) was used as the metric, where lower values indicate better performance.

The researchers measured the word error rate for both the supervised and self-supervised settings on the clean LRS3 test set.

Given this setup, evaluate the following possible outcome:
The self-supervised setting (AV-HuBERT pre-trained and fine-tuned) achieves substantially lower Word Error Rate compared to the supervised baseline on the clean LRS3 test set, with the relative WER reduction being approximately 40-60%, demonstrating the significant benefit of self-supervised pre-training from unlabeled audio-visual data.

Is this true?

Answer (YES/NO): YES